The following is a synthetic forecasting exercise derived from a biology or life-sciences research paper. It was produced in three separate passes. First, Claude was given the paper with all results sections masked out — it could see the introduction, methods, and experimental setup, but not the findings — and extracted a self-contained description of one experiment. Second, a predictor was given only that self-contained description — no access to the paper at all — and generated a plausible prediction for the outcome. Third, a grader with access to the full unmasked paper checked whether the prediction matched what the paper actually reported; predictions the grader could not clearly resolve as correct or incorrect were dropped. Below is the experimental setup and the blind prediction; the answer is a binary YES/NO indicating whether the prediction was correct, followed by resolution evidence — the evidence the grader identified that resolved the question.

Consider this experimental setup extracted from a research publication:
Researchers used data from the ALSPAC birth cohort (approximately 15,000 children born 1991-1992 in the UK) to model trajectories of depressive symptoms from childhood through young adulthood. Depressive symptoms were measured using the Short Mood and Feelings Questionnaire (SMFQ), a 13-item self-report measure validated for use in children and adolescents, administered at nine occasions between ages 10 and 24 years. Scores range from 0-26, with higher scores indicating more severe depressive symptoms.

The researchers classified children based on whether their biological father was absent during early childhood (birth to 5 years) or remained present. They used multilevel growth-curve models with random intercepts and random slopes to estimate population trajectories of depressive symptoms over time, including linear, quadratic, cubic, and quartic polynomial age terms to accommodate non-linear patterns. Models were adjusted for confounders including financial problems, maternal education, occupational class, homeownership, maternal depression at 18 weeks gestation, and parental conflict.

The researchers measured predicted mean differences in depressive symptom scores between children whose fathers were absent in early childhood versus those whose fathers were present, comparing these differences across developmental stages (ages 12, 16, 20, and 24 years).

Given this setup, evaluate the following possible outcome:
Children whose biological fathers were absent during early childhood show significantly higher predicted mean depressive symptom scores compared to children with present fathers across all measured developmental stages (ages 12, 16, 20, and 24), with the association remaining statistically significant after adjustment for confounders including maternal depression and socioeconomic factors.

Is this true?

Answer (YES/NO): NO